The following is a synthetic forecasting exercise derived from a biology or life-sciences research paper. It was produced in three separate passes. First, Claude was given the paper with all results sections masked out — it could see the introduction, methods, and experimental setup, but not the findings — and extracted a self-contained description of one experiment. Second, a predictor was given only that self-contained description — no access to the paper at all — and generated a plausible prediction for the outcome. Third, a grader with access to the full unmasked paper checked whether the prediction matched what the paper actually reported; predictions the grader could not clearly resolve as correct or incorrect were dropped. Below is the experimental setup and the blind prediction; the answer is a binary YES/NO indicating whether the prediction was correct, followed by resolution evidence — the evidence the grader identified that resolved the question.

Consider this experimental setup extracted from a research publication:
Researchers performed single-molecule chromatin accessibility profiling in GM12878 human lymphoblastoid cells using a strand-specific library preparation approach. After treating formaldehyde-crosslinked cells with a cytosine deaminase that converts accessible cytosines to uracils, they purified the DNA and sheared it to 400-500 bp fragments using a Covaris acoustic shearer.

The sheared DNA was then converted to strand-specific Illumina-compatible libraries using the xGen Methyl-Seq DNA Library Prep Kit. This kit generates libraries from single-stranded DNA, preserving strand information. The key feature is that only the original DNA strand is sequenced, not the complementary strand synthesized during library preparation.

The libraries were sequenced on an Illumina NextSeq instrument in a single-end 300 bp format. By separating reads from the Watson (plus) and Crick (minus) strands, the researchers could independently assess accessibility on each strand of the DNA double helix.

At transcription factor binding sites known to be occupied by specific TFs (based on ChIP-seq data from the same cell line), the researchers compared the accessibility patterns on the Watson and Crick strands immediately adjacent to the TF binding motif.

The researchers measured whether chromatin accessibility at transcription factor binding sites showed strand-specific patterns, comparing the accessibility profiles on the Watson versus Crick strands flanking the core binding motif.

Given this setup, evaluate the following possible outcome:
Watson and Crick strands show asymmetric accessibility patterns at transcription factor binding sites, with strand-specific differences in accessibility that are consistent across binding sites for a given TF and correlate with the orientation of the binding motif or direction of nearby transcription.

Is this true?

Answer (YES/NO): YES